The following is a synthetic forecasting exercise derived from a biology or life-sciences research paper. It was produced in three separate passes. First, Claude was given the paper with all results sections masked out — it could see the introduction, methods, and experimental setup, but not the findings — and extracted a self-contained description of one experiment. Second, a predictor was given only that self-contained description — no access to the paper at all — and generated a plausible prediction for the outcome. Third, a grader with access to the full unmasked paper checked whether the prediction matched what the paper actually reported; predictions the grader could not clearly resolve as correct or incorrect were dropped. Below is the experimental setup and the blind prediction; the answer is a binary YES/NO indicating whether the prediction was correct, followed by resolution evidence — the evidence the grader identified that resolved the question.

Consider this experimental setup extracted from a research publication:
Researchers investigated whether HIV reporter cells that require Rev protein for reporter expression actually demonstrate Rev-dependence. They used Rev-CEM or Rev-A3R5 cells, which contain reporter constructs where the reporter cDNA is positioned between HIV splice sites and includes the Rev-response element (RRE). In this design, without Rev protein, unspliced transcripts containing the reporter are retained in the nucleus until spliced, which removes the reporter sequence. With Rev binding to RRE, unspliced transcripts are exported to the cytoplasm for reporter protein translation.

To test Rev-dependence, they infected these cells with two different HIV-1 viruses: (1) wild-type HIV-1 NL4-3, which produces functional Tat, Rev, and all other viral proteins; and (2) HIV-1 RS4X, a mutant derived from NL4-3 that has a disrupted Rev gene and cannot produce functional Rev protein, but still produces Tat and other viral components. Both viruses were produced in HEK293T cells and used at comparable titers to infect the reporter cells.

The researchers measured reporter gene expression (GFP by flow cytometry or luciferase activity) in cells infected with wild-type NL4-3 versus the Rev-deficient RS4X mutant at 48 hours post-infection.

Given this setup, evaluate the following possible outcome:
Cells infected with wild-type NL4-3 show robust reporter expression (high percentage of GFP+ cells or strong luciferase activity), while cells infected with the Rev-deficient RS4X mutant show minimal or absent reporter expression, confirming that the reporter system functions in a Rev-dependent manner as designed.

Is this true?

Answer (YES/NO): YES